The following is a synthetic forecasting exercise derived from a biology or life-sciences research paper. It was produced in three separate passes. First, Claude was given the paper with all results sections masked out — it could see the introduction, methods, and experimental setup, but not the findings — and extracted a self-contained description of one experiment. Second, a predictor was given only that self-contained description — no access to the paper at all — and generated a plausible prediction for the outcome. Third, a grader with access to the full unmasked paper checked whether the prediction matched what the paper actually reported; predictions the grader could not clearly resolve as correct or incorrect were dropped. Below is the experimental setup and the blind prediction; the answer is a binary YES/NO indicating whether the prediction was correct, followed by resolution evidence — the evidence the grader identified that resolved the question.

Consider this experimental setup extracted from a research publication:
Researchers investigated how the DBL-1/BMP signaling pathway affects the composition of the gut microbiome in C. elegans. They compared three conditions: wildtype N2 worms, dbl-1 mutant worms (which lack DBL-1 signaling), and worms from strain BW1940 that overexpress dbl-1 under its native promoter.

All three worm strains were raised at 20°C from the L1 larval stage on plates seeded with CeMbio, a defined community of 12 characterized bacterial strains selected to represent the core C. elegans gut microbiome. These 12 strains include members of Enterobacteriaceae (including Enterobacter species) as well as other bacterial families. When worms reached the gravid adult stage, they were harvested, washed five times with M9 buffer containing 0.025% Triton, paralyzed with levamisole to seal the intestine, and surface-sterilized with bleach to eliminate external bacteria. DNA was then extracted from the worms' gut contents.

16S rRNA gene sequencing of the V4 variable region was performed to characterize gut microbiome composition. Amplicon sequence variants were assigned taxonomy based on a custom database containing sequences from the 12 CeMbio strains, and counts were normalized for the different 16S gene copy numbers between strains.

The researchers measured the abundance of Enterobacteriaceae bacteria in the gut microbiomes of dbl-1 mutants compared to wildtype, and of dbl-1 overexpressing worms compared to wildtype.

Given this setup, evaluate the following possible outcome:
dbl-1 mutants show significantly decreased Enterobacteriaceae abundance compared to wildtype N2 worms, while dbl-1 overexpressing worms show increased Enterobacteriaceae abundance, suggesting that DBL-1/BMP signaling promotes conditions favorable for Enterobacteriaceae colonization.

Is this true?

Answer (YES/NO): NO